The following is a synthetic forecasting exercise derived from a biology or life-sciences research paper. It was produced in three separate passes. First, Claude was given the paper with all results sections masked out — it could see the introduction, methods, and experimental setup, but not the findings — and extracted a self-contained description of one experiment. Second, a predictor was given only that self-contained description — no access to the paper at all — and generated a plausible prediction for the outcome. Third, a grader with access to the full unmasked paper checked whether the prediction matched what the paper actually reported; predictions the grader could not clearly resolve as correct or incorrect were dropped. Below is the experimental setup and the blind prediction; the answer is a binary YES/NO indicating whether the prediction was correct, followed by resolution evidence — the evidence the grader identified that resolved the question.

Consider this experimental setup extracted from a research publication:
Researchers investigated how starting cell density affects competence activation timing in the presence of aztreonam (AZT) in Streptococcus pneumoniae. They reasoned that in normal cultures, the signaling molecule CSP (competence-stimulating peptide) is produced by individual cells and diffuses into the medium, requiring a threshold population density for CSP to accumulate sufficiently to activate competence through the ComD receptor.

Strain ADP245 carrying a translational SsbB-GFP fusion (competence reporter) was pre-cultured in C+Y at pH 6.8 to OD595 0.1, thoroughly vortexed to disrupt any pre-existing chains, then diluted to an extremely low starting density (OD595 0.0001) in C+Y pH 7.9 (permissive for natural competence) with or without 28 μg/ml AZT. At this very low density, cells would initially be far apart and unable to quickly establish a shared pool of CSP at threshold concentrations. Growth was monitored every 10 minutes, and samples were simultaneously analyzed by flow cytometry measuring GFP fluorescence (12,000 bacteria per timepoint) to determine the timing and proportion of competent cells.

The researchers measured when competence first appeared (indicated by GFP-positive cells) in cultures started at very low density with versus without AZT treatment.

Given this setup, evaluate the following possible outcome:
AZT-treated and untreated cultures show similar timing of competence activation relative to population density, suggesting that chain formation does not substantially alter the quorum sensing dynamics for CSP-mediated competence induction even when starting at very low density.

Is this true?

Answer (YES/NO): NO